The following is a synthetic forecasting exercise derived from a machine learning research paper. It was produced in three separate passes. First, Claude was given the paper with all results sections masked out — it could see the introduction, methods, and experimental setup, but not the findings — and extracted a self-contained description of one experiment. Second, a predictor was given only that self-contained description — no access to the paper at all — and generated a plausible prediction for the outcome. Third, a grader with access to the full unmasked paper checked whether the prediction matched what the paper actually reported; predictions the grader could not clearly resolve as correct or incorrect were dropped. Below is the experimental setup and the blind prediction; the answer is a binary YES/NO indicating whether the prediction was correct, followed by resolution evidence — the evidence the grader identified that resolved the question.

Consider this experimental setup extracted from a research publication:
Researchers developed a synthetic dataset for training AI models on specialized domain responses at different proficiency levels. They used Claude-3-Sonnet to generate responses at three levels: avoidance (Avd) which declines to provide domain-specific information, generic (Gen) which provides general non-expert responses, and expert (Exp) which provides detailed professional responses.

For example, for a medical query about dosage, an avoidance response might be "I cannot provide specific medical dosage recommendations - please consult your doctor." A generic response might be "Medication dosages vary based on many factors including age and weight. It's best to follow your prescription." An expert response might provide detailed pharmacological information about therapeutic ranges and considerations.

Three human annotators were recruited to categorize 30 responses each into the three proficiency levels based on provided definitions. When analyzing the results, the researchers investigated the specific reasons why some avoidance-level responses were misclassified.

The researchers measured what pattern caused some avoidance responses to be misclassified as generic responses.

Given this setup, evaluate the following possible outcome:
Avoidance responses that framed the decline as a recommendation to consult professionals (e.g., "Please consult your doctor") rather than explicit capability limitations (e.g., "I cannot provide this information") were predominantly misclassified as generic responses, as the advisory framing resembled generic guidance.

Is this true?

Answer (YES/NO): NO